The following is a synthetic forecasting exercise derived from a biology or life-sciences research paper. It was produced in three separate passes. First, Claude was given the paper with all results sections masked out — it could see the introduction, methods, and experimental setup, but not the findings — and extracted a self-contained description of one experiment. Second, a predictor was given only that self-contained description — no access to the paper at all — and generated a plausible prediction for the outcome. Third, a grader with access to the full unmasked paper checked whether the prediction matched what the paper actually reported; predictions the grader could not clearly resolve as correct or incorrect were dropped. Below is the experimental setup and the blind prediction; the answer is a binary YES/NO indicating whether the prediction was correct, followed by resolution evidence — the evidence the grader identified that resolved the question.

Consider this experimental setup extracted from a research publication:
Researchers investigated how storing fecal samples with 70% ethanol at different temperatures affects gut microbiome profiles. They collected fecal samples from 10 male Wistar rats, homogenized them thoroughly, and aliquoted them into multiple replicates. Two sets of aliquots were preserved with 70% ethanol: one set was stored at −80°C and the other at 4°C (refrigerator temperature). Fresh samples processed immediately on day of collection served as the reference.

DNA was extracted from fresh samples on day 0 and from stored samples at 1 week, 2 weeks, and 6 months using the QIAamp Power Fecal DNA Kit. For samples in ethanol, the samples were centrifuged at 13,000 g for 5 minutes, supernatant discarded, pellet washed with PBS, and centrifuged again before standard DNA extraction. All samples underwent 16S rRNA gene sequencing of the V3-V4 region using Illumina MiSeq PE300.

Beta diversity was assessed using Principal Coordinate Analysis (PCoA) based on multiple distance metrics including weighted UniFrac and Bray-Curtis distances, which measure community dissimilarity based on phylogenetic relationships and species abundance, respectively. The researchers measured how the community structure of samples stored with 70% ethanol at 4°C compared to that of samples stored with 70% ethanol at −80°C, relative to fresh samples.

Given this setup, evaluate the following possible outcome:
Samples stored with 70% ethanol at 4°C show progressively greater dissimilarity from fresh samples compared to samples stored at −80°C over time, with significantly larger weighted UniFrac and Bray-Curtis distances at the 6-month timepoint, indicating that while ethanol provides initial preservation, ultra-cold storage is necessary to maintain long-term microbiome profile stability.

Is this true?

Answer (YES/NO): NO